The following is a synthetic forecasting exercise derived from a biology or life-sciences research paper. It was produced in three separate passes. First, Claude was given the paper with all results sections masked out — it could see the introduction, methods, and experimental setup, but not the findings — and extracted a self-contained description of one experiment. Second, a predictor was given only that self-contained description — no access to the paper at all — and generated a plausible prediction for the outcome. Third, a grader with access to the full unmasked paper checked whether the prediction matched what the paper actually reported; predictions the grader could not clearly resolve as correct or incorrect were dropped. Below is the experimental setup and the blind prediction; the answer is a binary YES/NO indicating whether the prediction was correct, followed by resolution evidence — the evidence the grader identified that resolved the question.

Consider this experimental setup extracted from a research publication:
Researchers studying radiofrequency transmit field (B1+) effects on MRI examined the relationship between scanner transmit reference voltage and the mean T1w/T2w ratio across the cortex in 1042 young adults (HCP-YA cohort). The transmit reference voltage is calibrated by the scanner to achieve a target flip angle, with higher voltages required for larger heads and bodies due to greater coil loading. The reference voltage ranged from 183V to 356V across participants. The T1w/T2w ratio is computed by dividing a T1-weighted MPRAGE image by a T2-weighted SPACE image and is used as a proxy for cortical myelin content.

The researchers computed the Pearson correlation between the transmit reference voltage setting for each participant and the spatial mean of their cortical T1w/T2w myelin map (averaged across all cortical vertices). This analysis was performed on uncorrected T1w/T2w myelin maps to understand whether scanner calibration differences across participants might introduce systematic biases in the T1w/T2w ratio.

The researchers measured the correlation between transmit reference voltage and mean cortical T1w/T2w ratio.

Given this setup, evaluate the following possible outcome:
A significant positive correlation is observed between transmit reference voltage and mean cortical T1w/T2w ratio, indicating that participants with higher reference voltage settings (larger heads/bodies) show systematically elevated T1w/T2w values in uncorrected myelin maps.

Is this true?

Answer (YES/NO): YES